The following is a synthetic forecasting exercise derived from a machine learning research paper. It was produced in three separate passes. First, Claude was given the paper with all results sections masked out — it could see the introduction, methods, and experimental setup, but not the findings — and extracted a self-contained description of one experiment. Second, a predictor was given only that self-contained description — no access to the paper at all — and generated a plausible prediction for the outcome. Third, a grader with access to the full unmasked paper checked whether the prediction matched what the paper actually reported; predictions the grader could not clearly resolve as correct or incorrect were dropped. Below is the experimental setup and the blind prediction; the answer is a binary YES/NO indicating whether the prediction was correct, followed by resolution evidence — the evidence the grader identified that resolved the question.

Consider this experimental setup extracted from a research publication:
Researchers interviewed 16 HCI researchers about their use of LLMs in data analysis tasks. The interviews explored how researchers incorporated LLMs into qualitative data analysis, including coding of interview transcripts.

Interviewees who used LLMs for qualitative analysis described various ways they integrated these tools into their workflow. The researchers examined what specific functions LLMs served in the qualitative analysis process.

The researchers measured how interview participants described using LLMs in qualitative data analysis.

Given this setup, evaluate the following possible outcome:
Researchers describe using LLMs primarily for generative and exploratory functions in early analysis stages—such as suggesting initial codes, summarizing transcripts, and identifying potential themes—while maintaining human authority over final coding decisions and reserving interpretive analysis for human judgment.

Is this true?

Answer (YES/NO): NO